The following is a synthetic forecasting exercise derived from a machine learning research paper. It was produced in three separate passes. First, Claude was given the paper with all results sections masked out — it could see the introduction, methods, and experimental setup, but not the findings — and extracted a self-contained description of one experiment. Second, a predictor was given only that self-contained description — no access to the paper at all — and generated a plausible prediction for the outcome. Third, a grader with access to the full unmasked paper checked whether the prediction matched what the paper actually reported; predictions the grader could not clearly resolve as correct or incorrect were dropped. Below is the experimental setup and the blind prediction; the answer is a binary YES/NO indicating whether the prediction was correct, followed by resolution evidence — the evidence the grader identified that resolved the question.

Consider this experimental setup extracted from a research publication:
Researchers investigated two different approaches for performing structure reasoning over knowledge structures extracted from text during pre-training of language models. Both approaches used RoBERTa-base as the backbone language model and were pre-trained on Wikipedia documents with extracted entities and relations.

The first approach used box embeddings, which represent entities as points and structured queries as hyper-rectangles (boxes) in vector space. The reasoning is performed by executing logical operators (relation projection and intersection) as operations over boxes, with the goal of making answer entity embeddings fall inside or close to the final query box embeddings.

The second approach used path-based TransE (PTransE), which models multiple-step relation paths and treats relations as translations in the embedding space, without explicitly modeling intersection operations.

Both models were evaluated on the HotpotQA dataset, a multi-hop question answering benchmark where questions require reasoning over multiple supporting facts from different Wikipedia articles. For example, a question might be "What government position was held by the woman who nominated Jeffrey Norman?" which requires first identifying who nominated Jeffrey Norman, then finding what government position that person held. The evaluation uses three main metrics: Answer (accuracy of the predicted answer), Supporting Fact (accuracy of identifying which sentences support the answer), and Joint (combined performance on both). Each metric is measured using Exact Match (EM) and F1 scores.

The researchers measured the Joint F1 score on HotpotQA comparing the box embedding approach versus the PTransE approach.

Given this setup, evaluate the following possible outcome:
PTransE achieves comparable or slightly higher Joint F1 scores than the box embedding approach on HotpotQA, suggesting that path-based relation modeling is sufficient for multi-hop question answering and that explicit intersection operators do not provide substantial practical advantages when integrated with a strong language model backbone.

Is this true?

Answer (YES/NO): NO